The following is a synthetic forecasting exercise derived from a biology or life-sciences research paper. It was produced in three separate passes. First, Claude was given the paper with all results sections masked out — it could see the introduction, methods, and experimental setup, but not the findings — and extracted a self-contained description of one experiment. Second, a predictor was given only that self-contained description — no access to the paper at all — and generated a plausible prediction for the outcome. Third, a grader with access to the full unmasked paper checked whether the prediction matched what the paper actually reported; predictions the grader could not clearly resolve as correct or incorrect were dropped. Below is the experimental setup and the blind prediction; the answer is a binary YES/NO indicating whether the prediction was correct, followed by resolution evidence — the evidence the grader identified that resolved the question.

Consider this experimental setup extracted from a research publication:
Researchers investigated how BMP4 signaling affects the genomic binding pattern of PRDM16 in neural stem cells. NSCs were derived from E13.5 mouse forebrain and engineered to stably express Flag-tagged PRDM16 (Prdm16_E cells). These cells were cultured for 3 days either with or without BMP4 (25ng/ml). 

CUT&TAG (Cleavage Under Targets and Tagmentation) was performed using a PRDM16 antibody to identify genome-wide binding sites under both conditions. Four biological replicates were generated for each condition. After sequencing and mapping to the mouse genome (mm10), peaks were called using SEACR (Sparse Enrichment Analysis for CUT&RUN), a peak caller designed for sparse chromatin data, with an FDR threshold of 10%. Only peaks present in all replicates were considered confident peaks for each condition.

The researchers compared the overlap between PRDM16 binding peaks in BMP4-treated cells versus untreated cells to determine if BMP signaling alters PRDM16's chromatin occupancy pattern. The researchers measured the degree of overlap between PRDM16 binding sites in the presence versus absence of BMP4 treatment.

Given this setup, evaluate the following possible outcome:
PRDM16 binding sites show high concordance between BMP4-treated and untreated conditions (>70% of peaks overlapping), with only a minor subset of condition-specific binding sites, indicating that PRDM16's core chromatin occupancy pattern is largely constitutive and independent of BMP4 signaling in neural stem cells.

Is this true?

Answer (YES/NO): NO